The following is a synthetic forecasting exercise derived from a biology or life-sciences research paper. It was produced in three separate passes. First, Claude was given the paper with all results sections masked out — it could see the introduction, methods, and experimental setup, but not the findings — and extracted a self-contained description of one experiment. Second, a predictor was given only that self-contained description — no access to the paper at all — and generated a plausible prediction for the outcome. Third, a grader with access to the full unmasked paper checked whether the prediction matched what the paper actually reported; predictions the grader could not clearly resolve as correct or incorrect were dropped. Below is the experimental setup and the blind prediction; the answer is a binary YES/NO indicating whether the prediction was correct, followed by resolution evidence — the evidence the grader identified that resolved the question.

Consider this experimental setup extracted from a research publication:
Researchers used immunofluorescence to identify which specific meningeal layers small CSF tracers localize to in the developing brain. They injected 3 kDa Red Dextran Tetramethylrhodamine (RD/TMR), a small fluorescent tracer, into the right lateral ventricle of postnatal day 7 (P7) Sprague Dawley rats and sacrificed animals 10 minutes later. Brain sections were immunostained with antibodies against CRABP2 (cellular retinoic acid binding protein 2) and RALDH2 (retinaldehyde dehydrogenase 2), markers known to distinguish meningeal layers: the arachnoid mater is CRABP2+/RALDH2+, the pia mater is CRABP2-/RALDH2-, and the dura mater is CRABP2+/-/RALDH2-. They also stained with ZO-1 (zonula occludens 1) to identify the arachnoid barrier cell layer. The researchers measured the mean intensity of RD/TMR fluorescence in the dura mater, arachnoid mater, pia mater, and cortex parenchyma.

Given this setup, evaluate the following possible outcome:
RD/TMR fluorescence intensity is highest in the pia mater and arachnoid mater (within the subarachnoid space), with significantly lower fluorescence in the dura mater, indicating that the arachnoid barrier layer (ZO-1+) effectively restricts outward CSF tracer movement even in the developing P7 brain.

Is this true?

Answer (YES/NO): YES